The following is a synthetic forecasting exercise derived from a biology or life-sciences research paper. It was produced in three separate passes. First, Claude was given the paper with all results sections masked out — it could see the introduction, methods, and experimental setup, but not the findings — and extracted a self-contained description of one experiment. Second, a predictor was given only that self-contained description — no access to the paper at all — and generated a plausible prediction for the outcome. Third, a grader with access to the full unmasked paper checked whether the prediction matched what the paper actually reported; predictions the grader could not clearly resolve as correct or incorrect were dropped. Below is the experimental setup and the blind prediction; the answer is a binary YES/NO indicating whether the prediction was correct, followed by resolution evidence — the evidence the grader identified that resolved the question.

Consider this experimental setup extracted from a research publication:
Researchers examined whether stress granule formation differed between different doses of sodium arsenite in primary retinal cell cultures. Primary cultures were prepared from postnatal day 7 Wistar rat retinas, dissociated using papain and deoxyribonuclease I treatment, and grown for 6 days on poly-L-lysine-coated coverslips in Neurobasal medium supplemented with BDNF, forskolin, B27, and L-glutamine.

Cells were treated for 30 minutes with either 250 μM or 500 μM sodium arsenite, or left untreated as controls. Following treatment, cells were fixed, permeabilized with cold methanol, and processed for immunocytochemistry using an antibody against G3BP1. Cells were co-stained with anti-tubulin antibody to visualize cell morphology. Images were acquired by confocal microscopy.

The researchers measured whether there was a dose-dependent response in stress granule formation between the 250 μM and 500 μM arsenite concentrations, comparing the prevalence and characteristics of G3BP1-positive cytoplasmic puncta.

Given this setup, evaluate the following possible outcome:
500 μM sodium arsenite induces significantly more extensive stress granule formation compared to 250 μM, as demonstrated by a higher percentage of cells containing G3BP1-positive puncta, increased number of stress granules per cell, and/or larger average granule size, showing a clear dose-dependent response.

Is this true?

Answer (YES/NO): YES